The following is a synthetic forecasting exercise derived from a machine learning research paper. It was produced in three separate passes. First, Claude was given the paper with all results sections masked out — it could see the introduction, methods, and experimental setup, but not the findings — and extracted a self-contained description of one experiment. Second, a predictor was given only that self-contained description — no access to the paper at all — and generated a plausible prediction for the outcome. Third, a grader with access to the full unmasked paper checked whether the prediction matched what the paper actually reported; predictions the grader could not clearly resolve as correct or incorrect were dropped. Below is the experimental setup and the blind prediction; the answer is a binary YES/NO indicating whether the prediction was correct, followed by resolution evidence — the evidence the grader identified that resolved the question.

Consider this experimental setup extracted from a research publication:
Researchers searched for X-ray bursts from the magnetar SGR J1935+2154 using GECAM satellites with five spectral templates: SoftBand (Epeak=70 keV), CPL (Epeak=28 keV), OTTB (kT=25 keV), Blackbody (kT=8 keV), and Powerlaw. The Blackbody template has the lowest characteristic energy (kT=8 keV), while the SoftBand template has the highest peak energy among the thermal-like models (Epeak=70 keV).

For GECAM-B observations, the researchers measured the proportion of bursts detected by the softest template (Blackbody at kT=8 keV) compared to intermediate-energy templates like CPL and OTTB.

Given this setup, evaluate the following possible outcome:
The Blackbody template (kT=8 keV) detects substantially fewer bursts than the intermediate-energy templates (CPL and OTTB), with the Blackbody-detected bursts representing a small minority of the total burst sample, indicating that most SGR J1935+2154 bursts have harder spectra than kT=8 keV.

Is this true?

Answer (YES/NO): NO